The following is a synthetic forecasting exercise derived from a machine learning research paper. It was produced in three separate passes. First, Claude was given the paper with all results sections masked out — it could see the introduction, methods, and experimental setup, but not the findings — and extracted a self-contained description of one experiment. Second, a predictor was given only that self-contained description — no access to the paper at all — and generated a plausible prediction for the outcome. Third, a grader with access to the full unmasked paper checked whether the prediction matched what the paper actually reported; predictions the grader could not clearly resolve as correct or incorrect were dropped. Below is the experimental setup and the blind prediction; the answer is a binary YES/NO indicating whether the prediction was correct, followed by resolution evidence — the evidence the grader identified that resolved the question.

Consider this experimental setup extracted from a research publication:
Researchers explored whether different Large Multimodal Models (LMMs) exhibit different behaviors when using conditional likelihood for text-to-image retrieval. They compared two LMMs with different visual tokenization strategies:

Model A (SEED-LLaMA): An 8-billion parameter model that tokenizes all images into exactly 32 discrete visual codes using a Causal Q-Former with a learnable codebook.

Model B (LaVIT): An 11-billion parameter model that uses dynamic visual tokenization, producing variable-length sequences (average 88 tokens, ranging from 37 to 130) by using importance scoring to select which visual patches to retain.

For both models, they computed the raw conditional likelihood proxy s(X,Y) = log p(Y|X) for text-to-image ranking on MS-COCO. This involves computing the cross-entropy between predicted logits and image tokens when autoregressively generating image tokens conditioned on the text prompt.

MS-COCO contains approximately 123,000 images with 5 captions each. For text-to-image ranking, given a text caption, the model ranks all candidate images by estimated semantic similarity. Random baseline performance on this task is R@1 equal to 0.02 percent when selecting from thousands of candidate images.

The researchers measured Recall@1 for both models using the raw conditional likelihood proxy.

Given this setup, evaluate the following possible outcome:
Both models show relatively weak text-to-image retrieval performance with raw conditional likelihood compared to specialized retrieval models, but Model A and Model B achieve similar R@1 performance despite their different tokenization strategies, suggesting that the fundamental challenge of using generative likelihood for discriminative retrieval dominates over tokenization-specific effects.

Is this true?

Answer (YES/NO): NO